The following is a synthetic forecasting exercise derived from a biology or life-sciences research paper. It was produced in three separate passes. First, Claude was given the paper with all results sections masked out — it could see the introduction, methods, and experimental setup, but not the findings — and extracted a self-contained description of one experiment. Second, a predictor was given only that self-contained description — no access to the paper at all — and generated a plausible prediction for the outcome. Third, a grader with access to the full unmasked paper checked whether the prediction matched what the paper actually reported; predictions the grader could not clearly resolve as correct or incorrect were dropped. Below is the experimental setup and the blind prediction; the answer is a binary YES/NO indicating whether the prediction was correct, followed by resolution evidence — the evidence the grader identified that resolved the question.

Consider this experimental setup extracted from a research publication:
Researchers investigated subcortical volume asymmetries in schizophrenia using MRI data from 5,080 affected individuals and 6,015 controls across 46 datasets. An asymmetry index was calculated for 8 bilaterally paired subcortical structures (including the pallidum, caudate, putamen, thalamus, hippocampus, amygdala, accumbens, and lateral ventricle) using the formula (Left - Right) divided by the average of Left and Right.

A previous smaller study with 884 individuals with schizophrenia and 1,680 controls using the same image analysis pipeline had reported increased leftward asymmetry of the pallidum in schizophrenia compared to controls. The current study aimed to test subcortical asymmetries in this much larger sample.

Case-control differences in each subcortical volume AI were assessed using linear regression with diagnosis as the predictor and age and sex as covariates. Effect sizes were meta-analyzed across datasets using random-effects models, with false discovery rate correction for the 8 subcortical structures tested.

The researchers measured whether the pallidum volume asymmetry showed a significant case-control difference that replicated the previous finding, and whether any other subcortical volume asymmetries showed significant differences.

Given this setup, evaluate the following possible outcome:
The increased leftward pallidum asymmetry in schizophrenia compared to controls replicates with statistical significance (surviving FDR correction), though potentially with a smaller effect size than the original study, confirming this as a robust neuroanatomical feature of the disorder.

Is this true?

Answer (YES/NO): NO